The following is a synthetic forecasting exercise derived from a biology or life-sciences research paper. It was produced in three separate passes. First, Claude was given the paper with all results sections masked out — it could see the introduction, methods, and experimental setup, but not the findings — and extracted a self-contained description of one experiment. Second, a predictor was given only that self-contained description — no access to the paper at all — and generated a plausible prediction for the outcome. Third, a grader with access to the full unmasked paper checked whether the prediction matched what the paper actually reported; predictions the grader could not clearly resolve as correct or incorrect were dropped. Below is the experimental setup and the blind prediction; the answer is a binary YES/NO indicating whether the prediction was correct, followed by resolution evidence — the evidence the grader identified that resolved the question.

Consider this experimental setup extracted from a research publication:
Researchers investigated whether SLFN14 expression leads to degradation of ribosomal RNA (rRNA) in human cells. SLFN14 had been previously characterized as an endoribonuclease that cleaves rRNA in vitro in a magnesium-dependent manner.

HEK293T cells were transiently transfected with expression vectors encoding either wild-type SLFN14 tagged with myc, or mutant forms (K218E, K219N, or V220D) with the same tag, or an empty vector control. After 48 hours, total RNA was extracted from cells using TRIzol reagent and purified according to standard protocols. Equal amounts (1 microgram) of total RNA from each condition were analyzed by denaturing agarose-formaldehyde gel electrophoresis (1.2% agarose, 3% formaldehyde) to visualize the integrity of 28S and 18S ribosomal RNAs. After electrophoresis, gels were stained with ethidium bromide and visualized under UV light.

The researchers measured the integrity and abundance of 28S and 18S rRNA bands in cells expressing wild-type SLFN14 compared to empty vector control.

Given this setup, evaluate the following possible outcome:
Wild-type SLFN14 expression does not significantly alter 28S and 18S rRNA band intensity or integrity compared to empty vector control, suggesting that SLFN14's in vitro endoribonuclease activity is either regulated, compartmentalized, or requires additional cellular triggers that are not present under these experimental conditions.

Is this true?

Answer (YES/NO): NO